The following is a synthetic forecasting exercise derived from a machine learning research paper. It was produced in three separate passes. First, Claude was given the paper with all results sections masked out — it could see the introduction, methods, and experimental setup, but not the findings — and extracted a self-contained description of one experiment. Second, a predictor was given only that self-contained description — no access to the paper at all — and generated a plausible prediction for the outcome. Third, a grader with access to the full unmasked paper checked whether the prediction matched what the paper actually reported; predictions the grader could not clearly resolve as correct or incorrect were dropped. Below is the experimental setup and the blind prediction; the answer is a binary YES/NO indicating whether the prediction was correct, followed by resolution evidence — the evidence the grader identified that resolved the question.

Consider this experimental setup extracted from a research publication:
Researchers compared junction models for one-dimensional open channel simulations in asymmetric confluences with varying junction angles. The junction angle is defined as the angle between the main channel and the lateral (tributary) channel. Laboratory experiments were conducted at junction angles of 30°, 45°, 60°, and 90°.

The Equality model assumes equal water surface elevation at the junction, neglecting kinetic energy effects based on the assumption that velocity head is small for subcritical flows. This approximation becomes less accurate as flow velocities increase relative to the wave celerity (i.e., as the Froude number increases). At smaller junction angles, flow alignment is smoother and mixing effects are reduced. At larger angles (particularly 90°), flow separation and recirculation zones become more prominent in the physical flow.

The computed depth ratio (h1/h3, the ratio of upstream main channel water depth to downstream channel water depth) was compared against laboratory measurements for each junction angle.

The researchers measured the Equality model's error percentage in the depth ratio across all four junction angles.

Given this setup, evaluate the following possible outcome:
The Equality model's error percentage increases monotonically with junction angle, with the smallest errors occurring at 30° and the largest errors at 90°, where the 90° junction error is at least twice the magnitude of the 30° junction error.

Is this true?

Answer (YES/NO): NO